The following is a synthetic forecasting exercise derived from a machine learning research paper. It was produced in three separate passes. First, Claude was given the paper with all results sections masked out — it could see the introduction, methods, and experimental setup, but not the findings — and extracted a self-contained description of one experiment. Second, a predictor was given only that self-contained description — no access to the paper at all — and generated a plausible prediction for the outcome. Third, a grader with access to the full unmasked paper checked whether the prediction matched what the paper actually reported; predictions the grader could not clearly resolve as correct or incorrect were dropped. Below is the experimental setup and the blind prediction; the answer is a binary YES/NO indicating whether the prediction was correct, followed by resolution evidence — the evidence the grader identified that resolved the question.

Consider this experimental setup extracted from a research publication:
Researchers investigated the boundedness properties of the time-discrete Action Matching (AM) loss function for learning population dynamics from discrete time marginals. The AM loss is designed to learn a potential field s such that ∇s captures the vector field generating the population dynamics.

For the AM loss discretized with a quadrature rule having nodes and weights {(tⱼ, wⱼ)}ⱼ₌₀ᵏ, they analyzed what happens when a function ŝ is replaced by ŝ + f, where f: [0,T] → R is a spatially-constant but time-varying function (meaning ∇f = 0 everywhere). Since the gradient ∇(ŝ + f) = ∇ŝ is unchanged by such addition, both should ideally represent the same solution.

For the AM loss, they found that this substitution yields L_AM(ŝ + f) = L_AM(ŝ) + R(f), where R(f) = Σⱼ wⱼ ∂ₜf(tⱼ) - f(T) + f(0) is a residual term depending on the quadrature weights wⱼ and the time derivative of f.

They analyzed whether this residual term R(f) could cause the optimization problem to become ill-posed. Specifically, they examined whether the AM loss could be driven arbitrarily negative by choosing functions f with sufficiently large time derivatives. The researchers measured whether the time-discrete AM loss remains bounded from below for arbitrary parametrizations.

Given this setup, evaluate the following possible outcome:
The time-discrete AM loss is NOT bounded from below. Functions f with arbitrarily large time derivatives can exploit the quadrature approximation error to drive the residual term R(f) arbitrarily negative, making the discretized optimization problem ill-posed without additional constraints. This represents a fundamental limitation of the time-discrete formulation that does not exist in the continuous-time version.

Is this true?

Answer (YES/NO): YES